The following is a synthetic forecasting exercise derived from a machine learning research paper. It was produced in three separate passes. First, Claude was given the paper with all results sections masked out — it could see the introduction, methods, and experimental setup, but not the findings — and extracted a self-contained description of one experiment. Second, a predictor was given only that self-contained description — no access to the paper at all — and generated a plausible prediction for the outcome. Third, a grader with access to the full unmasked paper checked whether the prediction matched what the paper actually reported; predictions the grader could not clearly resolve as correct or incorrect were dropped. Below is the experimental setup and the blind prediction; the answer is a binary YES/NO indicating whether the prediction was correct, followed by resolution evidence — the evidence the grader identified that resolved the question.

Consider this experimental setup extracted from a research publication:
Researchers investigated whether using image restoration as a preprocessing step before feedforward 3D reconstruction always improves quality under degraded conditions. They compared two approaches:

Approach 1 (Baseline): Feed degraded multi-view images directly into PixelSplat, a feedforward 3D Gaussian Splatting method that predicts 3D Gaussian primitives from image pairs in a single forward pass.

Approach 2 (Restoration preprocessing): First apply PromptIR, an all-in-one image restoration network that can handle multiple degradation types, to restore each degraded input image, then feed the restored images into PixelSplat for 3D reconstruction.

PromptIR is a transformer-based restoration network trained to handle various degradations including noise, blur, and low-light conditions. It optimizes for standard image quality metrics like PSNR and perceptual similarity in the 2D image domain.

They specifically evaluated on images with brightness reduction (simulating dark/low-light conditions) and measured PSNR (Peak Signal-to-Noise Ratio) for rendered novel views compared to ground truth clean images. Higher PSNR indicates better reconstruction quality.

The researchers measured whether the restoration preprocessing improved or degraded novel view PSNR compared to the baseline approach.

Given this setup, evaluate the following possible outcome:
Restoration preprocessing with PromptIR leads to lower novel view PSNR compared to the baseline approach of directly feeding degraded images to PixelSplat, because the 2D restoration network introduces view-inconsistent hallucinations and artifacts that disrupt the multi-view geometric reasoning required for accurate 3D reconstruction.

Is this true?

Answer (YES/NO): YES